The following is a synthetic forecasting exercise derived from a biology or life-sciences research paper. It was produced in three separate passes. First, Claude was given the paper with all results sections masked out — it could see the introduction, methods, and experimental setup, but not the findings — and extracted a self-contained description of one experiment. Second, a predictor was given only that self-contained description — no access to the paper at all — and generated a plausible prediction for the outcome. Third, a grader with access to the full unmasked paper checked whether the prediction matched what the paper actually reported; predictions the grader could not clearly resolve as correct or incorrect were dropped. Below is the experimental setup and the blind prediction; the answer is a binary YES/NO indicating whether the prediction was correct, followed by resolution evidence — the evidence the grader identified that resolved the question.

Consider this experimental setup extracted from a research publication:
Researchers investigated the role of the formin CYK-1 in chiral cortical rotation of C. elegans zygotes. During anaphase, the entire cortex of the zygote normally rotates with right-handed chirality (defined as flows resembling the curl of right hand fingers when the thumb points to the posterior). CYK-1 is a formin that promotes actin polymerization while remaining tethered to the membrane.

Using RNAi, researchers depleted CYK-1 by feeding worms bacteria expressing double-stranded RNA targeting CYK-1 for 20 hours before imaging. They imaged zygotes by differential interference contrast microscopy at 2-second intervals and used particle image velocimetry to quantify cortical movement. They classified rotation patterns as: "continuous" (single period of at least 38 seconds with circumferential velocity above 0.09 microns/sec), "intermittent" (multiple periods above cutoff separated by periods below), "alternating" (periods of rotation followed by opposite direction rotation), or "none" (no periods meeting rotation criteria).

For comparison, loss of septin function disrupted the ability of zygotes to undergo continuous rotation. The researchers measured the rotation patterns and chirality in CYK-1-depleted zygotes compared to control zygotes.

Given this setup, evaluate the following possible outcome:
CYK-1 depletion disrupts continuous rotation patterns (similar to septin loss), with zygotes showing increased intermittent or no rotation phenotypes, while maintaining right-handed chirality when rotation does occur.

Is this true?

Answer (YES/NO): NO